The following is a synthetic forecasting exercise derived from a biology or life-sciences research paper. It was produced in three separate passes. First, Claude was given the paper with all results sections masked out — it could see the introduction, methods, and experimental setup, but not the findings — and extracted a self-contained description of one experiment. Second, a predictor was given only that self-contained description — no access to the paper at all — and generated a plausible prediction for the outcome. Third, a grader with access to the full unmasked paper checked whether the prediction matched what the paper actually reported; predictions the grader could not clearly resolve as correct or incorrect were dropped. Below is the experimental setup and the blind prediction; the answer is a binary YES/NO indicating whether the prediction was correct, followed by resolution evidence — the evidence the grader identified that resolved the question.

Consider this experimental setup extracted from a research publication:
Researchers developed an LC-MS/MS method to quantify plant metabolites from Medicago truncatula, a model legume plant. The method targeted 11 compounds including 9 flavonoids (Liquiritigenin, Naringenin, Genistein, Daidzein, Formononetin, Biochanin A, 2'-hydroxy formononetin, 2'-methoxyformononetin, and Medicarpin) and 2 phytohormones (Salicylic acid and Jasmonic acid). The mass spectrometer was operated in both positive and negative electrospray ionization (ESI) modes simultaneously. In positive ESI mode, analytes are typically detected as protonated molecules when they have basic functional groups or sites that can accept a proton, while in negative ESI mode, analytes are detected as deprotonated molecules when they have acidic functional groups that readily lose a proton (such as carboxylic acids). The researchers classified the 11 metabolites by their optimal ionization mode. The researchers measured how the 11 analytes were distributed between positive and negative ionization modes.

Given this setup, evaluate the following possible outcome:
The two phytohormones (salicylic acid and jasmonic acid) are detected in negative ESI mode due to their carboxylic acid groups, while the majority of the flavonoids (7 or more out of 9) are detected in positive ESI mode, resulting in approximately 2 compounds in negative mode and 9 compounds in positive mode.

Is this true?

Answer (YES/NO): NO